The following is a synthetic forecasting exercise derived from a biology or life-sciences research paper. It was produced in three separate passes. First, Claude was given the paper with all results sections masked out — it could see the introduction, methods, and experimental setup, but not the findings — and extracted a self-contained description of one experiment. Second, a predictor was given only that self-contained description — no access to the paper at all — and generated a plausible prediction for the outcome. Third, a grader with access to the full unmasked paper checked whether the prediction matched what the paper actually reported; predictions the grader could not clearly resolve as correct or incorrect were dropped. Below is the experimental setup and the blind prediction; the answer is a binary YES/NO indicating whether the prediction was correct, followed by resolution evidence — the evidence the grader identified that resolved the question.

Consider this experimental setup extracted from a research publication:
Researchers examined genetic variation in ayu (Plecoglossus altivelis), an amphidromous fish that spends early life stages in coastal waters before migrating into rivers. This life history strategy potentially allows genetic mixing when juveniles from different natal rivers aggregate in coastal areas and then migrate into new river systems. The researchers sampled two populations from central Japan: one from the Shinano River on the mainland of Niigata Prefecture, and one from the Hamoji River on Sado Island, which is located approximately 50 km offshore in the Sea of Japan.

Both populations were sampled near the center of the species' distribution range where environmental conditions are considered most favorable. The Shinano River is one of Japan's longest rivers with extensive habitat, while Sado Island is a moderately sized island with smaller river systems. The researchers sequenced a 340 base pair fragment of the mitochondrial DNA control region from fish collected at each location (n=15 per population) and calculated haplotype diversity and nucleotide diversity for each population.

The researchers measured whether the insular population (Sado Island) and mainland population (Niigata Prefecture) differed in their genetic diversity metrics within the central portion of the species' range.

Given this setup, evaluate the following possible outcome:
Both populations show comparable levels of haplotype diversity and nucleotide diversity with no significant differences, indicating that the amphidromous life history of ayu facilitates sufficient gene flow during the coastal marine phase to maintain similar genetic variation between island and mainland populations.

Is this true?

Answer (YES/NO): YES